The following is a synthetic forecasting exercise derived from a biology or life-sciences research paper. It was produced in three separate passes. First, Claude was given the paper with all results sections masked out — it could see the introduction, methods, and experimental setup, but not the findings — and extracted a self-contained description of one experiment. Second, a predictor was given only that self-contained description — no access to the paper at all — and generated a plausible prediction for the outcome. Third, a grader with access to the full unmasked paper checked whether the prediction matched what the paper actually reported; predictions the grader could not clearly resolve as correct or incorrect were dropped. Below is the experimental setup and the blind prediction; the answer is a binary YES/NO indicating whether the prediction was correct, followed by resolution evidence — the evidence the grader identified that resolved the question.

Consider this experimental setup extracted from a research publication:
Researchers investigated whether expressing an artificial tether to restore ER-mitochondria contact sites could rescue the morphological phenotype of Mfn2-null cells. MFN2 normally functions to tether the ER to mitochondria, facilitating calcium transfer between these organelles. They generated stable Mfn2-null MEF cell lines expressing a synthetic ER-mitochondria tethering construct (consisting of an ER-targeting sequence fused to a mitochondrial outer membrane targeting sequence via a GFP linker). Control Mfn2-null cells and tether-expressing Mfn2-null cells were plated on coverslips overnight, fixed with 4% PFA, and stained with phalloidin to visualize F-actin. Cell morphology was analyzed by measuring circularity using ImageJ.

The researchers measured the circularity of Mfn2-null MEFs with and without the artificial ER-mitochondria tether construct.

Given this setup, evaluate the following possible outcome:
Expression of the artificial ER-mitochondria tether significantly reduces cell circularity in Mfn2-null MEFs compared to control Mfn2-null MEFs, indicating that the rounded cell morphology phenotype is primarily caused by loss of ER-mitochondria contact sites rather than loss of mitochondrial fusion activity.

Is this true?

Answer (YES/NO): YES